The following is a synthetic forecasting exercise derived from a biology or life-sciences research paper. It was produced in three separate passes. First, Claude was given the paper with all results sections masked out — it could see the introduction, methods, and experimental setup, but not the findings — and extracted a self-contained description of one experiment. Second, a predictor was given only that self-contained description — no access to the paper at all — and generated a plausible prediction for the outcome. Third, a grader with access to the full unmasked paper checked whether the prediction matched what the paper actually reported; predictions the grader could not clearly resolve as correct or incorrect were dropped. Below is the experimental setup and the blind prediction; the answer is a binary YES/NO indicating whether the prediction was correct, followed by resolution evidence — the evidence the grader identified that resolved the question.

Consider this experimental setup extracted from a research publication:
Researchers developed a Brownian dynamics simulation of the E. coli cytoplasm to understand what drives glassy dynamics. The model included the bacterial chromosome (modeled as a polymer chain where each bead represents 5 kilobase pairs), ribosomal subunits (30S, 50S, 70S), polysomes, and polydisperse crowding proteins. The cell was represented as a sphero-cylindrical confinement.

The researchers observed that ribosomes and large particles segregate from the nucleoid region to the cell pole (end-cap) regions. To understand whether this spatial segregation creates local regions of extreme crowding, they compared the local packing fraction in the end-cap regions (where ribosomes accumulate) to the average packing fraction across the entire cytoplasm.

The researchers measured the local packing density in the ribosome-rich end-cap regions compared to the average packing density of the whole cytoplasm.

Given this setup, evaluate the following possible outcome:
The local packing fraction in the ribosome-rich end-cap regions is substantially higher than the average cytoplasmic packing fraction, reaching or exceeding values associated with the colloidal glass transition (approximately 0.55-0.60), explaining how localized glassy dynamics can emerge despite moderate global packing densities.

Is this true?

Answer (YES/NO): YES